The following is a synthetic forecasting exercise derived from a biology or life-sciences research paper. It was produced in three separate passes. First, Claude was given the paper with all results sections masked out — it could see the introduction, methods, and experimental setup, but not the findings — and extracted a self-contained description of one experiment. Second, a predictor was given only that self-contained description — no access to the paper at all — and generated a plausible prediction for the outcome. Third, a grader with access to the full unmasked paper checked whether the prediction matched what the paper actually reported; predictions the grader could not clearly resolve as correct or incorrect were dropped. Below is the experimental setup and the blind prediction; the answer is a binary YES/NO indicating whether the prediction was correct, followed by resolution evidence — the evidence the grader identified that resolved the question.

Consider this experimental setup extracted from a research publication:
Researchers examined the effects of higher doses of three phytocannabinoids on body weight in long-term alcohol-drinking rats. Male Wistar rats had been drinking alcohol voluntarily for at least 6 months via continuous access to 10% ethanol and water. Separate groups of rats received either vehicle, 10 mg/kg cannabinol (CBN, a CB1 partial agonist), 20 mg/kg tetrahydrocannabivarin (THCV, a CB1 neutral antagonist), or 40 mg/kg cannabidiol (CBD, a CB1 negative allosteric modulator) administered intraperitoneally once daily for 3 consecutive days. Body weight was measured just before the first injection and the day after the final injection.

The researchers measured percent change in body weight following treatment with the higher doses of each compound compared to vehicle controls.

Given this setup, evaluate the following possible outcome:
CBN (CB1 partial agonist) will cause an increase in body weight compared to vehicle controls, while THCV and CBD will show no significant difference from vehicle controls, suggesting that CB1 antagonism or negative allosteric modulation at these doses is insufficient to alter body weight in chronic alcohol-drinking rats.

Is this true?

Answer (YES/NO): NO